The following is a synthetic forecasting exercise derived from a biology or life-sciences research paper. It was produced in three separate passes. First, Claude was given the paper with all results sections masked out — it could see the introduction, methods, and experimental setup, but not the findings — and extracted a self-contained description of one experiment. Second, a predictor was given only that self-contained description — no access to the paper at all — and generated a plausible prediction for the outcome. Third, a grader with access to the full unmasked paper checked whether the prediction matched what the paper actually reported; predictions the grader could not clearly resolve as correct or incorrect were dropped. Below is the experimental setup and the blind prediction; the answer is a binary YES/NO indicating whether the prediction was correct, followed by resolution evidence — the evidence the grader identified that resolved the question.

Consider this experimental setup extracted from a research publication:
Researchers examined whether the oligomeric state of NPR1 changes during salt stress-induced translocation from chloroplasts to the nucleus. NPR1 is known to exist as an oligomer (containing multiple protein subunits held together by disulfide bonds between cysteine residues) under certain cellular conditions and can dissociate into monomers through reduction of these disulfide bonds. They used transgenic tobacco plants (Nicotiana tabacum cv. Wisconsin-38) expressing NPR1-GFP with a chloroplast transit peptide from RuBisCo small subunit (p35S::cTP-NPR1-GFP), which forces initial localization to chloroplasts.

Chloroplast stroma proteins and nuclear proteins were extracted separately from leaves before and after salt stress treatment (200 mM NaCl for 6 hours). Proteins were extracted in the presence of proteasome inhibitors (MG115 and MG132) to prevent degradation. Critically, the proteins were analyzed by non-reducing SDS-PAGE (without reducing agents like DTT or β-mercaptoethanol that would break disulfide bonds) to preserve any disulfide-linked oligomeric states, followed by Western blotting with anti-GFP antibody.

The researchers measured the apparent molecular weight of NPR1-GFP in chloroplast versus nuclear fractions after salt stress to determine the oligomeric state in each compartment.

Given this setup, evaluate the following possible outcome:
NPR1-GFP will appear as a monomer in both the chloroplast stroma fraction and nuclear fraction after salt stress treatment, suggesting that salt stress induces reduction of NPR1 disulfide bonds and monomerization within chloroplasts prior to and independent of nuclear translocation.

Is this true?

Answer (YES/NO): NO